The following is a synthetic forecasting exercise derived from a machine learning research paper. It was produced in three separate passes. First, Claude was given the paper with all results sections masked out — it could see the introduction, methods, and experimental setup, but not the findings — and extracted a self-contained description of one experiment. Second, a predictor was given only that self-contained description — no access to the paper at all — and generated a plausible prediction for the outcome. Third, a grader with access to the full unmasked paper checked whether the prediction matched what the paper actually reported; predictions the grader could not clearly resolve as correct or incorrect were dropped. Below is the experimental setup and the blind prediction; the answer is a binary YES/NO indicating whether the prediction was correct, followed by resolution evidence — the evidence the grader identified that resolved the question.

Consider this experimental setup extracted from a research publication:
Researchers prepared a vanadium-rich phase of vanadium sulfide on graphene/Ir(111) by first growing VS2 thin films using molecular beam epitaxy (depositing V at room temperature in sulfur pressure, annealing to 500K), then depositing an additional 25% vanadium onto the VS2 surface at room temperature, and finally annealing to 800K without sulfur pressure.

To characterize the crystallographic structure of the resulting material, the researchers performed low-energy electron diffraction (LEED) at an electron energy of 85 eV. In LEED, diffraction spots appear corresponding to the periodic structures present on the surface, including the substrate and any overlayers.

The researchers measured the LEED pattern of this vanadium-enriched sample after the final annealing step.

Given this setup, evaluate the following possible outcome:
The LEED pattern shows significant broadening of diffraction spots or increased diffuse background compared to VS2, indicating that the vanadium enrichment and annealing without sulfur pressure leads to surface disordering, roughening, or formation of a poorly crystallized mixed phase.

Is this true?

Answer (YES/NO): NO